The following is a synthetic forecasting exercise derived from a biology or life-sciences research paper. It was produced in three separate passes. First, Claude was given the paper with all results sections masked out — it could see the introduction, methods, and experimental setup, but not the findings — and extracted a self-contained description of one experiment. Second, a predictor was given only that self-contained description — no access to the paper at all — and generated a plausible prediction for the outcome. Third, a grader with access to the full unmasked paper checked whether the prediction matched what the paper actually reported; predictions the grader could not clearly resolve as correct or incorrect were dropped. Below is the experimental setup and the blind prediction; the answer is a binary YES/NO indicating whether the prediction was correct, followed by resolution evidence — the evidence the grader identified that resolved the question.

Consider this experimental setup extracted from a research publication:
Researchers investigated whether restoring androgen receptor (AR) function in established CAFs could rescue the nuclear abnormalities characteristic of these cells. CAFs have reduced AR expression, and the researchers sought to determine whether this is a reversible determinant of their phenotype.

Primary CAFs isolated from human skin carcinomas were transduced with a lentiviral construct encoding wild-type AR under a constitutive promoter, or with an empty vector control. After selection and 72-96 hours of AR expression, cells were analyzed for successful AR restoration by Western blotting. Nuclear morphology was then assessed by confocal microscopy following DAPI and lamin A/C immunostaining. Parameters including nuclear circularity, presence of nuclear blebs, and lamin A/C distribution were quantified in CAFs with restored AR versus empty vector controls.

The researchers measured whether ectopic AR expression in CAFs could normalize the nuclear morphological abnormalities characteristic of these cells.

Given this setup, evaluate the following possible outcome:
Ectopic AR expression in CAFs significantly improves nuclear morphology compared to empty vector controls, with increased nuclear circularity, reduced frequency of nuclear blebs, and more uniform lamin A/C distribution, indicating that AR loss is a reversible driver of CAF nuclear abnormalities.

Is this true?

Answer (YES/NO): YES